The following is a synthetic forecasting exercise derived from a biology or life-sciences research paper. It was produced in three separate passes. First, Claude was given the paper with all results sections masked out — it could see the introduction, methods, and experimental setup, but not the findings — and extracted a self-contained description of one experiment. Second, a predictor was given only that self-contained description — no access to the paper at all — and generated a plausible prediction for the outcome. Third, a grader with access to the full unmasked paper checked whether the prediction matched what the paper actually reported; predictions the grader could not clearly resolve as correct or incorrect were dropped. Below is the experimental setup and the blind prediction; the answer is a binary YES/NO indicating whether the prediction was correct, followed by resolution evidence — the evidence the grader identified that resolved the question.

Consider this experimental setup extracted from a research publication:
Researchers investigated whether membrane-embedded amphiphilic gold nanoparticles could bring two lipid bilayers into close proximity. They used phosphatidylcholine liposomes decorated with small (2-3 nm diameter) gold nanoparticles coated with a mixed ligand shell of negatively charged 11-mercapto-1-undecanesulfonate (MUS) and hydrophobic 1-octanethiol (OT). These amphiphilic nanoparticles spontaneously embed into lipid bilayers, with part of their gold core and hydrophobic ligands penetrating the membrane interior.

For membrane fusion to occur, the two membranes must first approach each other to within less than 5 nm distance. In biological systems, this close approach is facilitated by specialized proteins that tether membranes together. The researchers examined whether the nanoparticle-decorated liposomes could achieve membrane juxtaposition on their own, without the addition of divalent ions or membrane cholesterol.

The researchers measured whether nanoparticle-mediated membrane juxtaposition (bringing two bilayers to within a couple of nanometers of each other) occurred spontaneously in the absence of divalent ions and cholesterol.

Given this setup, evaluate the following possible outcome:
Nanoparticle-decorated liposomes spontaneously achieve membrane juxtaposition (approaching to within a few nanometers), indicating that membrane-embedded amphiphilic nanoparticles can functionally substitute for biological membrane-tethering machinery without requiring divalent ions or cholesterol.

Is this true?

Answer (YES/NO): YES